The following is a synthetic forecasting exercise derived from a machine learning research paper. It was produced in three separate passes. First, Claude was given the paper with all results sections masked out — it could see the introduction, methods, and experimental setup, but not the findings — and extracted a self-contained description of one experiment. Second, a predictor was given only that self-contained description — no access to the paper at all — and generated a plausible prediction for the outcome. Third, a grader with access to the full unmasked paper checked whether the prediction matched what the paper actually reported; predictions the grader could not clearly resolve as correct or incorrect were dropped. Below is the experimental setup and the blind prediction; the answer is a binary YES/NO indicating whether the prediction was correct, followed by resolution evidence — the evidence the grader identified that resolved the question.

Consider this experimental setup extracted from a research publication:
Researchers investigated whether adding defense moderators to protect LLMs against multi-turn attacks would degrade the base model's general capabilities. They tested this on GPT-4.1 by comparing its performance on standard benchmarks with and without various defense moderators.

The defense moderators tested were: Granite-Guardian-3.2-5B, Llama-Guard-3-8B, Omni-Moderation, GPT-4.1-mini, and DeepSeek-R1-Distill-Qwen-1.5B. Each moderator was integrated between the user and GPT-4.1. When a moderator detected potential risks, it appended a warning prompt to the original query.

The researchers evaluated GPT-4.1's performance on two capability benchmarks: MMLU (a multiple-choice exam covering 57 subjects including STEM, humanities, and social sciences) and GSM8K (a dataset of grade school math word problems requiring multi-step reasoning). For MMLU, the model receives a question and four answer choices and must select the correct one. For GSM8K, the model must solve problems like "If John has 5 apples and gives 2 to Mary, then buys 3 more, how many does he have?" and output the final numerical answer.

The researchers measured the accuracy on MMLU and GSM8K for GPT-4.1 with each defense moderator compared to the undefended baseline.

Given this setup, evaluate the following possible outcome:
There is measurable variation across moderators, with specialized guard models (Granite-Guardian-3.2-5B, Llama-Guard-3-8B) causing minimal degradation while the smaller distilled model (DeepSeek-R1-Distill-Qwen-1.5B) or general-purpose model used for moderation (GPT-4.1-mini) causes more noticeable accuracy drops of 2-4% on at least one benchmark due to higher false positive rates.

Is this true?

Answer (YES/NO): NO